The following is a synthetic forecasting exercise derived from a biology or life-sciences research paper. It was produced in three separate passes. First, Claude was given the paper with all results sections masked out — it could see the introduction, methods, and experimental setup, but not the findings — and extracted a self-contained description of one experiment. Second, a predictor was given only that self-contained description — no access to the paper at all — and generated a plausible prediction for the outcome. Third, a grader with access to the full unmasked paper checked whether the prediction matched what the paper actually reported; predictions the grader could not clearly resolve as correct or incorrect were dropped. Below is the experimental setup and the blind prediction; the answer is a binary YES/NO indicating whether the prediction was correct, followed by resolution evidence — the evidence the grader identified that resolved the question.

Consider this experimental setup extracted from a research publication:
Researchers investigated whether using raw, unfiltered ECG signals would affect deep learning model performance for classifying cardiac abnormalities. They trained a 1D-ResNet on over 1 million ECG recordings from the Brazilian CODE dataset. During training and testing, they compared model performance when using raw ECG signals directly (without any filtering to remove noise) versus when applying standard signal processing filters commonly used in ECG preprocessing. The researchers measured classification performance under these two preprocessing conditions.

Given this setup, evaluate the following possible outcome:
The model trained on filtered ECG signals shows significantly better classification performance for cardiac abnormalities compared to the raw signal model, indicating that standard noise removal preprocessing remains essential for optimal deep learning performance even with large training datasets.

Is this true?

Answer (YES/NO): NO